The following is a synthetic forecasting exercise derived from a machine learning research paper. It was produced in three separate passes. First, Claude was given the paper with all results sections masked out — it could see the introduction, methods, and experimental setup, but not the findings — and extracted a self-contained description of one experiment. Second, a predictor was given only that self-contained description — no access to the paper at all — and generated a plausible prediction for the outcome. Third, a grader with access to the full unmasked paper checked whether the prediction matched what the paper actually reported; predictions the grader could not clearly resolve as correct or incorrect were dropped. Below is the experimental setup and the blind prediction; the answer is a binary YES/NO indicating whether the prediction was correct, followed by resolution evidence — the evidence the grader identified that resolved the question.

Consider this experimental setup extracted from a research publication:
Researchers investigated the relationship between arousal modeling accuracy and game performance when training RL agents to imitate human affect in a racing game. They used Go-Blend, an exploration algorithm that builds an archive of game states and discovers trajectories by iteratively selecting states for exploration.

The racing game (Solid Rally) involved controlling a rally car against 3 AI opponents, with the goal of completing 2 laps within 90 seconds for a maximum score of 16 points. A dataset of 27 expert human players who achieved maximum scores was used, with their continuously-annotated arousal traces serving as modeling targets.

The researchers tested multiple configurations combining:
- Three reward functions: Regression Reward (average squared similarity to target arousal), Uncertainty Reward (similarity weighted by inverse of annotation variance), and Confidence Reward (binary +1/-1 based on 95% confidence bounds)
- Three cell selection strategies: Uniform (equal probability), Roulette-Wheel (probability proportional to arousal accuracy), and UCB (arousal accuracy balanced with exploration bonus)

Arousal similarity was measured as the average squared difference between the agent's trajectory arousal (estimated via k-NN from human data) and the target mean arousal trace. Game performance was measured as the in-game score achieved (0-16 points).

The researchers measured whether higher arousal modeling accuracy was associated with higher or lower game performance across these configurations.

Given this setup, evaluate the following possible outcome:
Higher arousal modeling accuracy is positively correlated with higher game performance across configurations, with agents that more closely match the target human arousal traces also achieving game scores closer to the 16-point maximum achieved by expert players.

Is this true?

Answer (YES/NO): NO